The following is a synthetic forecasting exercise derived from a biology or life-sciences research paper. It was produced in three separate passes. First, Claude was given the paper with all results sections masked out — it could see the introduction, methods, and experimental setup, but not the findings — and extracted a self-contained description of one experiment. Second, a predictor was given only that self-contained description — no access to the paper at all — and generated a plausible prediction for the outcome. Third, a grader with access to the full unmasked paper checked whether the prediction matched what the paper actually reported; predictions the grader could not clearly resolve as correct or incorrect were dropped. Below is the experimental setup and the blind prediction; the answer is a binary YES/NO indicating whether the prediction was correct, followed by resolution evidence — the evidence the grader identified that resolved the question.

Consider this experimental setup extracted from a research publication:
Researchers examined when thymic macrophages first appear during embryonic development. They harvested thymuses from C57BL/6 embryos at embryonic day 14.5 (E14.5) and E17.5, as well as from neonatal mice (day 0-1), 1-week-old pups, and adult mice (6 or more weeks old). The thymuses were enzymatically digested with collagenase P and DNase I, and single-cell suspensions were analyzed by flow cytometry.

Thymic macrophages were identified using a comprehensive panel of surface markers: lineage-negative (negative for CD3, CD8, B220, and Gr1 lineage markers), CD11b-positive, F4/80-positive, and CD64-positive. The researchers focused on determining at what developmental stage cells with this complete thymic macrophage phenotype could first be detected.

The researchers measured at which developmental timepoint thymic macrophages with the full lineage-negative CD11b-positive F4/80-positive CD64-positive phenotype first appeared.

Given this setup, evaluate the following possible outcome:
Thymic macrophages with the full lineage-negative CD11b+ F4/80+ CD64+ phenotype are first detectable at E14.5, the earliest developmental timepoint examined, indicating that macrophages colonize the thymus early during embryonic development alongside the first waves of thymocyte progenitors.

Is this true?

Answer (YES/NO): YES